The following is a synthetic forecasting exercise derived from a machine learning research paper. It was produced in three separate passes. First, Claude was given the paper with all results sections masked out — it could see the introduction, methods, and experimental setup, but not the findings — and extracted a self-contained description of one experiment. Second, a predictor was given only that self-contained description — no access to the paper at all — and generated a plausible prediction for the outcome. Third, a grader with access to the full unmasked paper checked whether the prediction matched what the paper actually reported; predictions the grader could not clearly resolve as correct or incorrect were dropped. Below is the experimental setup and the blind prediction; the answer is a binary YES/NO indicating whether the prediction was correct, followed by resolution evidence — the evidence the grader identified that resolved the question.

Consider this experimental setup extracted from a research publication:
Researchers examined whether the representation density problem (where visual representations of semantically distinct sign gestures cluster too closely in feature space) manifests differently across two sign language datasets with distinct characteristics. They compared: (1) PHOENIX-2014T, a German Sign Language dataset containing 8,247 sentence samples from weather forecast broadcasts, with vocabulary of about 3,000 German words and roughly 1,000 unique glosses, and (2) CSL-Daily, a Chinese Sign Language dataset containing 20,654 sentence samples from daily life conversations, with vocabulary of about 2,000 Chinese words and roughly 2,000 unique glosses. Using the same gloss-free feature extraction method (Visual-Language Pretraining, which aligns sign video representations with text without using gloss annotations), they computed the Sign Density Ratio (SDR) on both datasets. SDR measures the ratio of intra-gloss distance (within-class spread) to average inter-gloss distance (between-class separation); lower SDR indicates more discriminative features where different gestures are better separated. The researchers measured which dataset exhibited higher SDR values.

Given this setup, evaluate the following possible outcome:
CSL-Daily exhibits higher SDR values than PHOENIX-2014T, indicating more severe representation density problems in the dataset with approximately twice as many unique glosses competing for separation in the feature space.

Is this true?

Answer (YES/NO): NO